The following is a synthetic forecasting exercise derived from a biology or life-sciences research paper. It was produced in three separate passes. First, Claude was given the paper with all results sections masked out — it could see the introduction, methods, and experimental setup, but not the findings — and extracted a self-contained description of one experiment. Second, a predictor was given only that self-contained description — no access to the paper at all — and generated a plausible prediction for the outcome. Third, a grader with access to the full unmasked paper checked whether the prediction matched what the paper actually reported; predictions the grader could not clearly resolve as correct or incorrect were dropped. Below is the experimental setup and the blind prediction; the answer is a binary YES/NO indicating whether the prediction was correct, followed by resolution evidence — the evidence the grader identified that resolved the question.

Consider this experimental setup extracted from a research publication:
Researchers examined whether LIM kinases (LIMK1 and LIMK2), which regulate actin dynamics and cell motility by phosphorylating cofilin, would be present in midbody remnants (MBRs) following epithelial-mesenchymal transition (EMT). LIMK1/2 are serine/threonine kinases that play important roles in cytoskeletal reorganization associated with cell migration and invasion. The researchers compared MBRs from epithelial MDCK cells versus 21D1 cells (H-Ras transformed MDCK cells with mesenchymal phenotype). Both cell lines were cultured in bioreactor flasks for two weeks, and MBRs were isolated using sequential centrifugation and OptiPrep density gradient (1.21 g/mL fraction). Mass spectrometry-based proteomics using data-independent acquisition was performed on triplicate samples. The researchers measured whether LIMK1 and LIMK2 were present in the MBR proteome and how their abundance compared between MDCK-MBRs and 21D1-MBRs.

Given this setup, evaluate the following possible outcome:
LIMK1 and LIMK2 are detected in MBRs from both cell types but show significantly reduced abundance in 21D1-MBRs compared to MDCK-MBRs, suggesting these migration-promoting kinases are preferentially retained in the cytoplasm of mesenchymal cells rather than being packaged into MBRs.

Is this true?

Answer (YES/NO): NO